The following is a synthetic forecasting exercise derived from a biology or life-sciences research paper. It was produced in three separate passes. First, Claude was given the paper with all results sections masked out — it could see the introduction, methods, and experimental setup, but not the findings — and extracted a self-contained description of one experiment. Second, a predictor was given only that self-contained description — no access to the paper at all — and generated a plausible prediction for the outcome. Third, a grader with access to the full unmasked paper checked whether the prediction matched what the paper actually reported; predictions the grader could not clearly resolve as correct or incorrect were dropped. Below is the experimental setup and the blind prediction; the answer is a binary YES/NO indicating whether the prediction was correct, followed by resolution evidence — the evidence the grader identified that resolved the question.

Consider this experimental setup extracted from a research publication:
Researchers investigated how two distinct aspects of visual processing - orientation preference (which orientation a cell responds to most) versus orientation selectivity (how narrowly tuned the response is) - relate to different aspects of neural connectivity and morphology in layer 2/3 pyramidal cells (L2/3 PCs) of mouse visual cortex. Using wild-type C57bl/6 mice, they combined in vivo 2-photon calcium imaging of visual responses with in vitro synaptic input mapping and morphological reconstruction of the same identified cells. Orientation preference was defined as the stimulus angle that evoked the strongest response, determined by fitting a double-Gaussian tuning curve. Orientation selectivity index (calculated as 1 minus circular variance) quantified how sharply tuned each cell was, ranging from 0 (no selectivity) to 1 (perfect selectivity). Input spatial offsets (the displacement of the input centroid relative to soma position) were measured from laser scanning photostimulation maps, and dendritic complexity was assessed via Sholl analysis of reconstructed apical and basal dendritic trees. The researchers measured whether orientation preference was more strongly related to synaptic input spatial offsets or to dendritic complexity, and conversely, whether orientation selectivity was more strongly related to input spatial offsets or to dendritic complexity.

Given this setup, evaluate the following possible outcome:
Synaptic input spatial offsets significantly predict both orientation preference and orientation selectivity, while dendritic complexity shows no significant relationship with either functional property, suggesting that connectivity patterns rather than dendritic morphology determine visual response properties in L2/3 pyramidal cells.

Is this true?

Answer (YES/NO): NO